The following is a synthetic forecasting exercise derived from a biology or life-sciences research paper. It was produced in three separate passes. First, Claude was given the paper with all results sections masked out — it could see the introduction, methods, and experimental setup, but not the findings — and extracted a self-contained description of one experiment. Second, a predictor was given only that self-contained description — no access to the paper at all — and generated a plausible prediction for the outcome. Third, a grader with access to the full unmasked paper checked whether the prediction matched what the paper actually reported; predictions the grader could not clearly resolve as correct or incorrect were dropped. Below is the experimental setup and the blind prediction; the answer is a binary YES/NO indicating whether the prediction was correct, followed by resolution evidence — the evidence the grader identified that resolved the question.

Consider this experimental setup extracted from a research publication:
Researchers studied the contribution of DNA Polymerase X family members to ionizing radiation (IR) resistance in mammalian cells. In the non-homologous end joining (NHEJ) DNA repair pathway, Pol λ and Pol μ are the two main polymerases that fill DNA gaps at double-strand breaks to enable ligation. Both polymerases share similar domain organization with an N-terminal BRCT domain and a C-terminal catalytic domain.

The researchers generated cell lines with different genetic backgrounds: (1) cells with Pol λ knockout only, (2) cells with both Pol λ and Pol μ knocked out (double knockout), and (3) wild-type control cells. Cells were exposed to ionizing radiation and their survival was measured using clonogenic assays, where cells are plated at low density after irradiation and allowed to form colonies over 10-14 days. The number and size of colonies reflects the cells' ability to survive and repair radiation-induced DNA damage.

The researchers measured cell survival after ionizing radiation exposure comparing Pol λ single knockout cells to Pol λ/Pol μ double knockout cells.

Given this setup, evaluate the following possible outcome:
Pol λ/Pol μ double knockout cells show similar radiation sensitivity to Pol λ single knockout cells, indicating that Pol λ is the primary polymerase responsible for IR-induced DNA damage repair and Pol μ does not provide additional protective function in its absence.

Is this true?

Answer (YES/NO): NO